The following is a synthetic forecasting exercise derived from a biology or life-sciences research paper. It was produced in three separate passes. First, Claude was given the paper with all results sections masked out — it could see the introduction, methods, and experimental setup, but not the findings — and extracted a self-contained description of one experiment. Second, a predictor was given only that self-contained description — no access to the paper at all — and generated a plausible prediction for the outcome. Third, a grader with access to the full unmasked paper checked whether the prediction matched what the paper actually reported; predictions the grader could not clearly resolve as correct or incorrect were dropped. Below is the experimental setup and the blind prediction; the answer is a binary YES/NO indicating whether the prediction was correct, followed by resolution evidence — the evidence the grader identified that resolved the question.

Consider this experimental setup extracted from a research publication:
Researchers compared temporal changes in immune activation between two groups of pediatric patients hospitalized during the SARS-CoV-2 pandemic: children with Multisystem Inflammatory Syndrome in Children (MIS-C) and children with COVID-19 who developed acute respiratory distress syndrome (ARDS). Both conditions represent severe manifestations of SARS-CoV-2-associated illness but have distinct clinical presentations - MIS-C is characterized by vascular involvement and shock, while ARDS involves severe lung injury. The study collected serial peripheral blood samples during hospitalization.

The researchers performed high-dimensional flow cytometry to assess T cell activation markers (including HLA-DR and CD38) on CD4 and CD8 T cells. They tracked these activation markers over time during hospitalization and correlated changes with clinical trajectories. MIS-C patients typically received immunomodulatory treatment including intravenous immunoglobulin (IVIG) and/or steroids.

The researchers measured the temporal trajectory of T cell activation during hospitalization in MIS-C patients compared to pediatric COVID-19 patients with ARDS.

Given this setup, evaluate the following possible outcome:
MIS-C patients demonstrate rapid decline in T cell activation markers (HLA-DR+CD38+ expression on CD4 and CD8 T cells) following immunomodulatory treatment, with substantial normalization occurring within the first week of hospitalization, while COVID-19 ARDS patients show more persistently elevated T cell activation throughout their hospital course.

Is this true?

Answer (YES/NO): NO